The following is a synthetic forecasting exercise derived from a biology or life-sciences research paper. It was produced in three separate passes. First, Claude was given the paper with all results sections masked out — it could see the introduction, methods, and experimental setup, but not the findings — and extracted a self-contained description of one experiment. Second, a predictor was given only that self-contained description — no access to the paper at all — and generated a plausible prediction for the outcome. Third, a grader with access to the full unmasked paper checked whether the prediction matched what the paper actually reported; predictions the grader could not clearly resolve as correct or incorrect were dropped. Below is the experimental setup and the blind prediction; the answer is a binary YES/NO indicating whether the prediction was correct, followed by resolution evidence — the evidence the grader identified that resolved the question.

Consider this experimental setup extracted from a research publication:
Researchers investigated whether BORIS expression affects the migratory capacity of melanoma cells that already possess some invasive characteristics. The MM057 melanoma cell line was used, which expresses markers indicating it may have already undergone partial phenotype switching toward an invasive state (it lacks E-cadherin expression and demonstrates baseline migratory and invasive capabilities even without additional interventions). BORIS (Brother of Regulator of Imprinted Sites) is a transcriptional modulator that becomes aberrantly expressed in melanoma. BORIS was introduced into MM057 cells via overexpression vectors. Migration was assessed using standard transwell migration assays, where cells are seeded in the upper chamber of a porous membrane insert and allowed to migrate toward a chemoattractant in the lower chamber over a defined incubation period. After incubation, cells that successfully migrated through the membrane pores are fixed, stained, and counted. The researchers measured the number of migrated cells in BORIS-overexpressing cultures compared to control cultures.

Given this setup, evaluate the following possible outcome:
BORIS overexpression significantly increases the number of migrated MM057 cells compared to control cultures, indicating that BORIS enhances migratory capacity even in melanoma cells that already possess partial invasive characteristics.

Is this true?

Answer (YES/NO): YES